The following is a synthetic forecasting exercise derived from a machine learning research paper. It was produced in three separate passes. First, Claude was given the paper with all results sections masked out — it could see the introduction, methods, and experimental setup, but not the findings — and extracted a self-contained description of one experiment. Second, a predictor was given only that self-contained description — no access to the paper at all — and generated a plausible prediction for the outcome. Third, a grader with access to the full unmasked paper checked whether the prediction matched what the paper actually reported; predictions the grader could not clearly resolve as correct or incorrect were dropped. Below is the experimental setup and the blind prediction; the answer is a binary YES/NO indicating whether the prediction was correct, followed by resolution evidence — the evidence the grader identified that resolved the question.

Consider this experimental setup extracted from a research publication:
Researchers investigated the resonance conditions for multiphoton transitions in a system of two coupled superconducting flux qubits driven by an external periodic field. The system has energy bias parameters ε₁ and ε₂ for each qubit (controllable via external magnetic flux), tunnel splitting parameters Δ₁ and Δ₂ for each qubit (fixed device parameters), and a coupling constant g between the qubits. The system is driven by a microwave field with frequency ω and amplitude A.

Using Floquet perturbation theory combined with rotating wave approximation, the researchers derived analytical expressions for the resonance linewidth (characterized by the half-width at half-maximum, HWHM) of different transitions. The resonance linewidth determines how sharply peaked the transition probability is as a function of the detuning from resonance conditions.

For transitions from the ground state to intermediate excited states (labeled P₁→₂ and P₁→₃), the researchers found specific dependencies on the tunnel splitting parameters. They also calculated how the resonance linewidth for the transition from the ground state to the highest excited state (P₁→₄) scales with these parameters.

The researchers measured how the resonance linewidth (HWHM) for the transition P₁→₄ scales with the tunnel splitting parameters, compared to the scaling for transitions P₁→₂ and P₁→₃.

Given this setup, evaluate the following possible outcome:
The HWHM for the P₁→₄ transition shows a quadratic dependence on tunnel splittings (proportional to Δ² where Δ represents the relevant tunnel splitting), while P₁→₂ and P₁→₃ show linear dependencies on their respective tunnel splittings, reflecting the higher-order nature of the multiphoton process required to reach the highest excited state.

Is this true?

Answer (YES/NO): NO